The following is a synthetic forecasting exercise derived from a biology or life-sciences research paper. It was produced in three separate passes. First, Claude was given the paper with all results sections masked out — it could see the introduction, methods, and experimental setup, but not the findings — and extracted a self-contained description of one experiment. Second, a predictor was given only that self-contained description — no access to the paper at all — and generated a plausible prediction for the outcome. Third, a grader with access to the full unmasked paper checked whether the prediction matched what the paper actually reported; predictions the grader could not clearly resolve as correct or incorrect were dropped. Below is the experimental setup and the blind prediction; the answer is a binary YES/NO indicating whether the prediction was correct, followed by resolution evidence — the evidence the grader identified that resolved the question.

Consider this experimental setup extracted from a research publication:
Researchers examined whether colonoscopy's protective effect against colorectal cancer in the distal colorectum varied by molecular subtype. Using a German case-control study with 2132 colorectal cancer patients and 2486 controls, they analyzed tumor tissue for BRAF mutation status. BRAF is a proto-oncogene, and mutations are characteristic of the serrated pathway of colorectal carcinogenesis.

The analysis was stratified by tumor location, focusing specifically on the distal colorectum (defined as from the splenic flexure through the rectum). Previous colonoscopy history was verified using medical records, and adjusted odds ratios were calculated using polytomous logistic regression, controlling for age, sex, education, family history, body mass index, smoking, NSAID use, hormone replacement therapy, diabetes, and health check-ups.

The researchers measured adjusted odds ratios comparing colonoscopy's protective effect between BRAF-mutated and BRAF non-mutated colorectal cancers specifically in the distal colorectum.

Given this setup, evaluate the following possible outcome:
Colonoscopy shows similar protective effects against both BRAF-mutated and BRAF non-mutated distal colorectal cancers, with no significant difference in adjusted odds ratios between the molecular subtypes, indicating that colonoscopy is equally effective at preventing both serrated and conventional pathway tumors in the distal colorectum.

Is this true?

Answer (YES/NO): YES